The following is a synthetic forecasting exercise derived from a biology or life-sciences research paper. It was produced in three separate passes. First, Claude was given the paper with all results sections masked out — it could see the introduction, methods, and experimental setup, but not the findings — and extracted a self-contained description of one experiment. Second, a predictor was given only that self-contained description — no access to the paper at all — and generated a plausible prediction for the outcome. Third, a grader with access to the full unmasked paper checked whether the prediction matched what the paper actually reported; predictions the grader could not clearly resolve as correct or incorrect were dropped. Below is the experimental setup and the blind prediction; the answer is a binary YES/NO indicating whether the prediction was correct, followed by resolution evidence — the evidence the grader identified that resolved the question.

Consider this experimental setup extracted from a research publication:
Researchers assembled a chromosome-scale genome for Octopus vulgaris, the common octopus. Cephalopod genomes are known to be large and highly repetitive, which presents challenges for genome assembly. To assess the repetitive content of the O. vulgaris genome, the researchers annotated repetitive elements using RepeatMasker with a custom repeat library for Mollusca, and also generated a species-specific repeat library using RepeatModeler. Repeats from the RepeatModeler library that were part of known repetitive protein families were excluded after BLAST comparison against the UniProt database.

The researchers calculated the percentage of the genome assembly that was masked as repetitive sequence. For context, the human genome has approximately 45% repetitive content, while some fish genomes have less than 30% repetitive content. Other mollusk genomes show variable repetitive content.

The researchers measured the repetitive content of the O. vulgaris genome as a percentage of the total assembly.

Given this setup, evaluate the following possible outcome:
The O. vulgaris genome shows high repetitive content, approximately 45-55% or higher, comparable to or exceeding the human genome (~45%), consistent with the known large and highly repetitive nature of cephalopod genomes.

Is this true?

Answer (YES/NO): YES